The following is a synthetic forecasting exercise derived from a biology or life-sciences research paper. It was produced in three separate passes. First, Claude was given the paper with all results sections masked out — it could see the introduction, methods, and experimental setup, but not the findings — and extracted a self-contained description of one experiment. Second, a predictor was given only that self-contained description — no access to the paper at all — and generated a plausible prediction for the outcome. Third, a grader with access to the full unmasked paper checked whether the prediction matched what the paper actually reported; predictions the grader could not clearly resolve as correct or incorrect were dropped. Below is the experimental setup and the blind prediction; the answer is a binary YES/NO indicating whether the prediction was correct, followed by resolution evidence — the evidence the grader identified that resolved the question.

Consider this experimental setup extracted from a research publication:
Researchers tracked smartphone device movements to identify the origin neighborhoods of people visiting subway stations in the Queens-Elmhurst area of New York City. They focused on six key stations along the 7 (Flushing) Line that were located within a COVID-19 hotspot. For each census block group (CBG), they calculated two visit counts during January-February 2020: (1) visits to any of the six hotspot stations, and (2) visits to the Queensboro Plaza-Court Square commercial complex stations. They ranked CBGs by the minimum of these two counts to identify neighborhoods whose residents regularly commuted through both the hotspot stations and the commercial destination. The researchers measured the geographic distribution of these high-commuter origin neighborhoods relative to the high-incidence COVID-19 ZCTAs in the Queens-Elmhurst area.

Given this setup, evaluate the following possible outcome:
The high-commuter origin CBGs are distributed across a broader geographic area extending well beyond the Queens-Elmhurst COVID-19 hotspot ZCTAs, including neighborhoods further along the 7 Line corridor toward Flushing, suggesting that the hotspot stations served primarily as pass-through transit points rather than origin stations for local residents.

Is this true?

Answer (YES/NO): NO